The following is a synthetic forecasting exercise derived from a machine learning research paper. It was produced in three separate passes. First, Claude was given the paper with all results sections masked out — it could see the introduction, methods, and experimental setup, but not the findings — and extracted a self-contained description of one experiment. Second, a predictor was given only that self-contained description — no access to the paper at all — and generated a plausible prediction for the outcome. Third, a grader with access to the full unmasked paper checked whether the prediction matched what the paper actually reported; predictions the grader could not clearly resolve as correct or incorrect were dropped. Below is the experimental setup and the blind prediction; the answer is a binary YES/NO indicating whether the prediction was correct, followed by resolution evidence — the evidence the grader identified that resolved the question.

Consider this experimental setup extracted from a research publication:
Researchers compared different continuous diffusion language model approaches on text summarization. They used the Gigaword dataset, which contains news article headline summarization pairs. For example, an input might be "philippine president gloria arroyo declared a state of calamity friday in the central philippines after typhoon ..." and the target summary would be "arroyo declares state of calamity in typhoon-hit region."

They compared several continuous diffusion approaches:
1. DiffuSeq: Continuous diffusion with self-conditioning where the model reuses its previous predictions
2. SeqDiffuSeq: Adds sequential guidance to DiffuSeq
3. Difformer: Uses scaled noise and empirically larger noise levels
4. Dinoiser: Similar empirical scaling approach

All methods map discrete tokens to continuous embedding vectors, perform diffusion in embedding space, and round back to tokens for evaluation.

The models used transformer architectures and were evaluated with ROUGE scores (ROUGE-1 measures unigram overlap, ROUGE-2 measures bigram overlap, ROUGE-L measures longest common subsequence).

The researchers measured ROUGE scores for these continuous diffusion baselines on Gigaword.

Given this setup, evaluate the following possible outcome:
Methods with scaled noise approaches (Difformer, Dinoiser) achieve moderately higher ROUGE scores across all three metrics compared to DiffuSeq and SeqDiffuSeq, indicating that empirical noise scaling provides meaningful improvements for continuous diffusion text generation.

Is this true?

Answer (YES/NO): YES